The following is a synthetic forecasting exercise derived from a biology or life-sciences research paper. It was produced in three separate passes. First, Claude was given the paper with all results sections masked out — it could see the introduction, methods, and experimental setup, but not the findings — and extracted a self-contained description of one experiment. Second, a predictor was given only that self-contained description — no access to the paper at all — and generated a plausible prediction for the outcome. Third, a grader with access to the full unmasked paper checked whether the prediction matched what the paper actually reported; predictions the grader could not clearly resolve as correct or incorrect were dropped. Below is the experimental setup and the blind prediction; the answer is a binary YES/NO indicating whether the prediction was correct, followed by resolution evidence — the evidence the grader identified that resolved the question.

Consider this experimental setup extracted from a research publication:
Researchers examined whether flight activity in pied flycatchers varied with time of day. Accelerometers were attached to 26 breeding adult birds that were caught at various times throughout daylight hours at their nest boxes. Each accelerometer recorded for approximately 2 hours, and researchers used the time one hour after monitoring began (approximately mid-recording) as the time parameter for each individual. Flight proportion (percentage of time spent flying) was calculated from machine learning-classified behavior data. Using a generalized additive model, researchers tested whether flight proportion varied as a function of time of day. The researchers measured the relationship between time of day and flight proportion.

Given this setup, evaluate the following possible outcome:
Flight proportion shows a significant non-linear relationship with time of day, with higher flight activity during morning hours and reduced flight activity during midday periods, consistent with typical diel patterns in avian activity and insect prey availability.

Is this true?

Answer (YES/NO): NO